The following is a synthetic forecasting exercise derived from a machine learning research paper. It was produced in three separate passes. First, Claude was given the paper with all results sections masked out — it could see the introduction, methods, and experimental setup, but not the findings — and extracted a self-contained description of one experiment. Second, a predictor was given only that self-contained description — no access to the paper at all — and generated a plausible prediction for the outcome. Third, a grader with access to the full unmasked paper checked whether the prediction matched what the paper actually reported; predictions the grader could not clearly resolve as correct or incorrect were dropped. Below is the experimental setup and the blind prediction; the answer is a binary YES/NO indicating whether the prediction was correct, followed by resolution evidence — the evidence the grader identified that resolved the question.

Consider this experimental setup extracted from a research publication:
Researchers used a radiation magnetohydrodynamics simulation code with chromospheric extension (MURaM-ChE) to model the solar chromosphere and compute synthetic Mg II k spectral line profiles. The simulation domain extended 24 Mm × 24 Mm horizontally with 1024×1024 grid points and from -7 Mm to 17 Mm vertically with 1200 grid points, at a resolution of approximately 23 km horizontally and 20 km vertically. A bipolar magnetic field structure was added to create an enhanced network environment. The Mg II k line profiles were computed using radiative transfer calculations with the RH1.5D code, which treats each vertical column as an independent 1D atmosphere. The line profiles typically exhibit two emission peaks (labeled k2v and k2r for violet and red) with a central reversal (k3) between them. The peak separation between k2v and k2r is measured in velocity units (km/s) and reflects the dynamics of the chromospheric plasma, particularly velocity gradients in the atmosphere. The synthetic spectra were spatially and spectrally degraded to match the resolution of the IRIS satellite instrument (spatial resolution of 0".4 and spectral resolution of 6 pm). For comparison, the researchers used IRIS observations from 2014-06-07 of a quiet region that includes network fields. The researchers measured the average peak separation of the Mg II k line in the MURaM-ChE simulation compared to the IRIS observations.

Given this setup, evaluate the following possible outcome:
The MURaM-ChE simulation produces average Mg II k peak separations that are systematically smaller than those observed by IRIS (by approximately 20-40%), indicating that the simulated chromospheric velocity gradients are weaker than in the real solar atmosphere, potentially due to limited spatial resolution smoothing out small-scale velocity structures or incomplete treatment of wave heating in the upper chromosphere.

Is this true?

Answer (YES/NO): YES